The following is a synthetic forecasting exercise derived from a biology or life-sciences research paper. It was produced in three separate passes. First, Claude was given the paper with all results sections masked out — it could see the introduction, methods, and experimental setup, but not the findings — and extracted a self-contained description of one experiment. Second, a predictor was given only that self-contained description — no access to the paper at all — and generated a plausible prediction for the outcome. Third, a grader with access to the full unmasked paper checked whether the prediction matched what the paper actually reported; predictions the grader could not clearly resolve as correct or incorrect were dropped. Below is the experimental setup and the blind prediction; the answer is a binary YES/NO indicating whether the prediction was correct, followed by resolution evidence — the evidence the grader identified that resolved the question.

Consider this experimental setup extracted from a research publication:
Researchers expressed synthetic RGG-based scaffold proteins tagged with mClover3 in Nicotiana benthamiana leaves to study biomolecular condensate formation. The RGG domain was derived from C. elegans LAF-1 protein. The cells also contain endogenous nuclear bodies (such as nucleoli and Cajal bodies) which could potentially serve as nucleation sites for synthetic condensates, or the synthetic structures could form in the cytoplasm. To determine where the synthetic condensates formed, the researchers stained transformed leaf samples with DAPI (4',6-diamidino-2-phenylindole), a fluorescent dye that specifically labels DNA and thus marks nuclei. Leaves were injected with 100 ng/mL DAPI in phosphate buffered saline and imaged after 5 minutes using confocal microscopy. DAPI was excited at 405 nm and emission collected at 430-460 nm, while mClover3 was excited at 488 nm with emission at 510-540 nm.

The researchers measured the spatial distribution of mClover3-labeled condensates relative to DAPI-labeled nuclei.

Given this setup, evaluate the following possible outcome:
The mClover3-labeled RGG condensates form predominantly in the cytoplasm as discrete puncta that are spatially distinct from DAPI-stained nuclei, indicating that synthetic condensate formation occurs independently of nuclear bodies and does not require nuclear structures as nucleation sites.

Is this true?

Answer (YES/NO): NO